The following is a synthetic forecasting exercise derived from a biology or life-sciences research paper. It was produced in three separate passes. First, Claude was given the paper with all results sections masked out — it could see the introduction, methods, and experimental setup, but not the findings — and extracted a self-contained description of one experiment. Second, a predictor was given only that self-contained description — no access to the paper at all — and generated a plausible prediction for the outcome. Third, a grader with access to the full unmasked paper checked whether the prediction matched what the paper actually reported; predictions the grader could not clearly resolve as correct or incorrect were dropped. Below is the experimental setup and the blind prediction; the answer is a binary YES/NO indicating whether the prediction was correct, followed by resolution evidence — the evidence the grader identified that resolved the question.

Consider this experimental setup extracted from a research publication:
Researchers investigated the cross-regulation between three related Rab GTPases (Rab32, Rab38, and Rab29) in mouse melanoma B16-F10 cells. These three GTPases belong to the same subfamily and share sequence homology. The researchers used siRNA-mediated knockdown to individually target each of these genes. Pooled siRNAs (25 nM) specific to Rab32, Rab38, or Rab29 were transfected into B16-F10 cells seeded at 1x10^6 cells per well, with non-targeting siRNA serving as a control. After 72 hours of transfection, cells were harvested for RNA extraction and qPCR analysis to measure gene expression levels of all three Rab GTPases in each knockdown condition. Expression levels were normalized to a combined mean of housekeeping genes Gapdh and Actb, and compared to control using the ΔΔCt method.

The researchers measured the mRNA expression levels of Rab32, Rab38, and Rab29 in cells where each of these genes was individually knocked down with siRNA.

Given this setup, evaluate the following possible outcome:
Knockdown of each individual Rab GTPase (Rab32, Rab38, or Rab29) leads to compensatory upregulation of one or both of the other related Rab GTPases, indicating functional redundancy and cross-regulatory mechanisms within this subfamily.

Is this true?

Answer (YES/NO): NO